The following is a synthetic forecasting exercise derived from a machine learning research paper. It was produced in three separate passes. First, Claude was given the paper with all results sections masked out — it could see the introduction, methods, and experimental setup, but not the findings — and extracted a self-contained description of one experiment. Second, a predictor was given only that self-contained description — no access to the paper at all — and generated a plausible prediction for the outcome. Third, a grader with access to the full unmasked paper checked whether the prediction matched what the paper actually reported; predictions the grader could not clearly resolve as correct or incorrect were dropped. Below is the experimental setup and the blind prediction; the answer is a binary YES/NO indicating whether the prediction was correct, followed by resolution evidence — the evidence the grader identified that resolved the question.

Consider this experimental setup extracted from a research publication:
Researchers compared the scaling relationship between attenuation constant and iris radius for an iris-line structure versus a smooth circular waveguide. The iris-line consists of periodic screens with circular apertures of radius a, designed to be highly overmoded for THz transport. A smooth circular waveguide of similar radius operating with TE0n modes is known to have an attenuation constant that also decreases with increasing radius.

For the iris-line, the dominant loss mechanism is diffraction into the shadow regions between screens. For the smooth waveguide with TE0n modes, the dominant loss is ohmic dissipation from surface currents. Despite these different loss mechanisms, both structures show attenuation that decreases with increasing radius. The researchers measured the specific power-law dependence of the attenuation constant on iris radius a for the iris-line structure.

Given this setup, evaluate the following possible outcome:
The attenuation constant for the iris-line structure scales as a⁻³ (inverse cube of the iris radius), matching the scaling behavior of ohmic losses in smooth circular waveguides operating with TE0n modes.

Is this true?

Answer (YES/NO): YES